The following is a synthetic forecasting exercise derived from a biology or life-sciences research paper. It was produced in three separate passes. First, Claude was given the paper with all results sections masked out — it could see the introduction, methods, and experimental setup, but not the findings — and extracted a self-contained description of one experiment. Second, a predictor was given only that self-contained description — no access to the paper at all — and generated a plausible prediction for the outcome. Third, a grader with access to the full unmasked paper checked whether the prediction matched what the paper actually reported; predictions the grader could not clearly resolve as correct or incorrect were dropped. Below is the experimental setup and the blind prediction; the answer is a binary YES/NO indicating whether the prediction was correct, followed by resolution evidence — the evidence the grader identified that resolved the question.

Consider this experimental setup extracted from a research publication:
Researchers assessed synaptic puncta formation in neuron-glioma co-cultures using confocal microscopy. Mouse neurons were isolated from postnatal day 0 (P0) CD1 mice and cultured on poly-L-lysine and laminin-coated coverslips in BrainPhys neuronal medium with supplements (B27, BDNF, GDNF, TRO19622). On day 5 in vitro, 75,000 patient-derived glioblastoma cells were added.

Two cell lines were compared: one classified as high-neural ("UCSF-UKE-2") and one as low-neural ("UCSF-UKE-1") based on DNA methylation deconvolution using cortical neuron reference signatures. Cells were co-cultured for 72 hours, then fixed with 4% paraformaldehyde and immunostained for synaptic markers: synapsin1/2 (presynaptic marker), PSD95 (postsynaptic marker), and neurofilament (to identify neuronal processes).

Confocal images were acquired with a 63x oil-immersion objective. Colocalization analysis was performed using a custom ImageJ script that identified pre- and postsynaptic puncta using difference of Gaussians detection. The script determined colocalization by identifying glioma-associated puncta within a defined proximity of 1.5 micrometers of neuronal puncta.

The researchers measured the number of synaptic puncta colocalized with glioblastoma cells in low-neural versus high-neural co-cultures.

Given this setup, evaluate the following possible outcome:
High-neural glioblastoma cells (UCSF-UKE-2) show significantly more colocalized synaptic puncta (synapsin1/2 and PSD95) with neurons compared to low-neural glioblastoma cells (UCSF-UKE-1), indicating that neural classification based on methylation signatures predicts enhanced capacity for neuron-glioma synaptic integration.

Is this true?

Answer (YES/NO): YES